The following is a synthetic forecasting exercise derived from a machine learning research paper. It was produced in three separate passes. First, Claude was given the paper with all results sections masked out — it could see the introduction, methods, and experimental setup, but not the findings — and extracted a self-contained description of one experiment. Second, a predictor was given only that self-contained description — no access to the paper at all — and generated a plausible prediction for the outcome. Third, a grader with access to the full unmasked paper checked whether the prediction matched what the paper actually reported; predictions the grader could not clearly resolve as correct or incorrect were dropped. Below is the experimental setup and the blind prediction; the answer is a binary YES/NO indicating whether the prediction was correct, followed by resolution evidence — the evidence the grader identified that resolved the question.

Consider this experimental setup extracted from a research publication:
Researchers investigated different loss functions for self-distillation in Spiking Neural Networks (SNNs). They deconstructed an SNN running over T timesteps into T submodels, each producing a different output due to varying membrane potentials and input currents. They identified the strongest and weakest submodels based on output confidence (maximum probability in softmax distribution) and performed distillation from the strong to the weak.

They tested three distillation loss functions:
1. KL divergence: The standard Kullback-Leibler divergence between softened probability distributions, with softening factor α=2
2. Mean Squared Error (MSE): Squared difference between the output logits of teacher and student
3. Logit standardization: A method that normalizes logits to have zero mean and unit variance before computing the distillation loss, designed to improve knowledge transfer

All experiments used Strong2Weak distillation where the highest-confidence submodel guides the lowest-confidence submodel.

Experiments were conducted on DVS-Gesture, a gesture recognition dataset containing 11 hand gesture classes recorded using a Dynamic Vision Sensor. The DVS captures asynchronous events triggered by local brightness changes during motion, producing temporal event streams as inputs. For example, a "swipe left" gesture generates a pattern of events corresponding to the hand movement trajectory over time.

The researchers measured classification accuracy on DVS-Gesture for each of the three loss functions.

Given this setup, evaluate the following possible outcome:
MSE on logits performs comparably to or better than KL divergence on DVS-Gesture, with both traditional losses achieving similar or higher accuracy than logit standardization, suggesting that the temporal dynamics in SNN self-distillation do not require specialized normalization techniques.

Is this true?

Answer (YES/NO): NO